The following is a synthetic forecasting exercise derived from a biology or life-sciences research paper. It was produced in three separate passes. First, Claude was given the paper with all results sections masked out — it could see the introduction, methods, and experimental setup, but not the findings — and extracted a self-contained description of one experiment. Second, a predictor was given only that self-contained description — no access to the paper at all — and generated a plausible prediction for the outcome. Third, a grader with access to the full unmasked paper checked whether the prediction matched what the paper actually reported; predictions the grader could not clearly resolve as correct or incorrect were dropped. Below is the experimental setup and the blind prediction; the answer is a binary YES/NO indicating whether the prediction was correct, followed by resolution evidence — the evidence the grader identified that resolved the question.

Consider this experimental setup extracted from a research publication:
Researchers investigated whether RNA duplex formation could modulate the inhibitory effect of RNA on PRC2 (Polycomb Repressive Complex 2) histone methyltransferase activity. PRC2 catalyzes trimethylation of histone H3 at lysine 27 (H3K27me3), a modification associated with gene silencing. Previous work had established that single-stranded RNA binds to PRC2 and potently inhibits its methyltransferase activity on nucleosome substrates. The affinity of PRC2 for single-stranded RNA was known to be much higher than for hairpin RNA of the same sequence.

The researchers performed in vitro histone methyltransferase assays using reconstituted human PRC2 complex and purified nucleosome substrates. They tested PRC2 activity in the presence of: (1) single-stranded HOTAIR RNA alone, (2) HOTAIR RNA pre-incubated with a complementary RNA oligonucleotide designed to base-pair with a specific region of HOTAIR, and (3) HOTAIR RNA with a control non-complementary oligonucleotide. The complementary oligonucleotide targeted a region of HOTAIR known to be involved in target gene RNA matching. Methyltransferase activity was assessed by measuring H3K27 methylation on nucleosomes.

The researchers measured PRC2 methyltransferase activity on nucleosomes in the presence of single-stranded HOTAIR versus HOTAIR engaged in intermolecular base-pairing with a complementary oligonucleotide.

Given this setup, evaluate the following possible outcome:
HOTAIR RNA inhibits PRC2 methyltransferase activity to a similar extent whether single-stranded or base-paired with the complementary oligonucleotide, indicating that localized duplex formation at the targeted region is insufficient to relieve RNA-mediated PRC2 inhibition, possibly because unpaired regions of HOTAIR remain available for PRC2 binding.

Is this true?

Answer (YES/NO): NO